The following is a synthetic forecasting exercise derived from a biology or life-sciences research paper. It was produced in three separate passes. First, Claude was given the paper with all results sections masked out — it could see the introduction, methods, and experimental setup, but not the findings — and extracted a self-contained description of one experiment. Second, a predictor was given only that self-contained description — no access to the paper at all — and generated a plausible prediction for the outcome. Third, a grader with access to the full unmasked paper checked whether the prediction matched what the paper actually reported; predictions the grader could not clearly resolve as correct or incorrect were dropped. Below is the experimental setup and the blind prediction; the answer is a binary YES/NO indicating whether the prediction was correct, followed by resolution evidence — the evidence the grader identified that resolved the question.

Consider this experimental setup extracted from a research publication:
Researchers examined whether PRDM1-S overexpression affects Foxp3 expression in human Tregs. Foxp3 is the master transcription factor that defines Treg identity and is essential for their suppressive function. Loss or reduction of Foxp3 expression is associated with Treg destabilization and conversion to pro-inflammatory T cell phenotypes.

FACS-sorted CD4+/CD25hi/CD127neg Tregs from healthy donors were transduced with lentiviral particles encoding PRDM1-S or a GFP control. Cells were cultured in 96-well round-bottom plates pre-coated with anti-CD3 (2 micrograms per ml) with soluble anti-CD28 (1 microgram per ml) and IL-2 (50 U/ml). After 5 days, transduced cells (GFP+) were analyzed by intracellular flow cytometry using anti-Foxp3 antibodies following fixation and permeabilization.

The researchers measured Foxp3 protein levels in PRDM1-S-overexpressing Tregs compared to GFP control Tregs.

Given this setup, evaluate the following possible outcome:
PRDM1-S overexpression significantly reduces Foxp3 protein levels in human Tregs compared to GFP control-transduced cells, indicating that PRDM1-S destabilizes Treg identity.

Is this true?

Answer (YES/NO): YES